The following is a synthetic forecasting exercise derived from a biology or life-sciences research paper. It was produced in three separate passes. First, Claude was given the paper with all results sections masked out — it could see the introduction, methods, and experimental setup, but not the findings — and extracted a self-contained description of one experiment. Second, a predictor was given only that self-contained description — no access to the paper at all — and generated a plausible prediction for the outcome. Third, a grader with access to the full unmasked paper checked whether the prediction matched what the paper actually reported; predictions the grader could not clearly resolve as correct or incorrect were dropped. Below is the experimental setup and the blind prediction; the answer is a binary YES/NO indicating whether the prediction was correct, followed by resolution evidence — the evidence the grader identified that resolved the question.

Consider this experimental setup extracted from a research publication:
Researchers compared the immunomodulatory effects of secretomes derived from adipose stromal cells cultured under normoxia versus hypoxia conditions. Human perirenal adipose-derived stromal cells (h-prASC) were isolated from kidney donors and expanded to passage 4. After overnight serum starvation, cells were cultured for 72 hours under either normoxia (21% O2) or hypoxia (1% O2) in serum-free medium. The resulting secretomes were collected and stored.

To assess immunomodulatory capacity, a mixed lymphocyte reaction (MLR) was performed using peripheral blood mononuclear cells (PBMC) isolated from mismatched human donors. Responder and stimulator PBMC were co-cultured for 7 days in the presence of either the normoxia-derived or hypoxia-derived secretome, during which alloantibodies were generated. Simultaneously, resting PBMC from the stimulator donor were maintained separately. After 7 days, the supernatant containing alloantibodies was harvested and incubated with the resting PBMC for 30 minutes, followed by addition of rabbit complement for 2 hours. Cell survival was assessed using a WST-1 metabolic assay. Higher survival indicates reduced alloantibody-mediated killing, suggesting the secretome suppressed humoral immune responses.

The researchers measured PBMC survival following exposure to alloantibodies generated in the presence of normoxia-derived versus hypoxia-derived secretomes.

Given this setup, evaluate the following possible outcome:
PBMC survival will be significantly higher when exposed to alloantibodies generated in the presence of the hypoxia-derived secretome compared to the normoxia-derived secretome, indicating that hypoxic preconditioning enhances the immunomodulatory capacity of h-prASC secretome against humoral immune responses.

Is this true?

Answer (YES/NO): NO